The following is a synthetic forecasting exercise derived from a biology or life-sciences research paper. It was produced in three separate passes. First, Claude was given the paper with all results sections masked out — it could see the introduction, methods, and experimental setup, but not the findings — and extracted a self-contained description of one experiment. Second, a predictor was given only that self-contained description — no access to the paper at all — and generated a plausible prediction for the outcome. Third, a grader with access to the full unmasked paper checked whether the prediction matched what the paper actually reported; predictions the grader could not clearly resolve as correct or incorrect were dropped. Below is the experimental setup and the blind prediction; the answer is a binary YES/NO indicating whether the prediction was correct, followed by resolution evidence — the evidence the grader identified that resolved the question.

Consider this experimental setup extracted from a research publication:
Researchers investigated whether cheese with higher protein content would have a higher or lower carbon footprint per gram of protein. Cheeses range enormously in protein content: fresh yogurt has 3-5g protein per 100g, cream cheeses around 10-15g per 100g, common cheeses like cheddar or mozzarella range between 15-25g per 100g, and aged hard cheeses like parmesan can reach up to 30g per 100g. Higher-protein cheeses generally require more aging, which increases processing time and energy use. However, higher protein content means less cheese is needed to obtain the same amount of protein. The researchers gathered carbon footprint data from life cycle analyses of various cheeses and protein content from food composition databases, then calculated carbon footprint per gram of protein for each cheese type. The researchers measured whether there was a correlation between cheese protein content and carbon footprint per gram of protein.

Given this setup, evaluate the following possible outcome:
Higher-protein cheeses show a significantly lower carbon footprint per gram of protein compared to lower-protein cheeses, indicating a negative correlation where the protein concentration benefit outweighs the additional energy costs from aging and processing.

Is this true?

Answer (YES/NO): NO